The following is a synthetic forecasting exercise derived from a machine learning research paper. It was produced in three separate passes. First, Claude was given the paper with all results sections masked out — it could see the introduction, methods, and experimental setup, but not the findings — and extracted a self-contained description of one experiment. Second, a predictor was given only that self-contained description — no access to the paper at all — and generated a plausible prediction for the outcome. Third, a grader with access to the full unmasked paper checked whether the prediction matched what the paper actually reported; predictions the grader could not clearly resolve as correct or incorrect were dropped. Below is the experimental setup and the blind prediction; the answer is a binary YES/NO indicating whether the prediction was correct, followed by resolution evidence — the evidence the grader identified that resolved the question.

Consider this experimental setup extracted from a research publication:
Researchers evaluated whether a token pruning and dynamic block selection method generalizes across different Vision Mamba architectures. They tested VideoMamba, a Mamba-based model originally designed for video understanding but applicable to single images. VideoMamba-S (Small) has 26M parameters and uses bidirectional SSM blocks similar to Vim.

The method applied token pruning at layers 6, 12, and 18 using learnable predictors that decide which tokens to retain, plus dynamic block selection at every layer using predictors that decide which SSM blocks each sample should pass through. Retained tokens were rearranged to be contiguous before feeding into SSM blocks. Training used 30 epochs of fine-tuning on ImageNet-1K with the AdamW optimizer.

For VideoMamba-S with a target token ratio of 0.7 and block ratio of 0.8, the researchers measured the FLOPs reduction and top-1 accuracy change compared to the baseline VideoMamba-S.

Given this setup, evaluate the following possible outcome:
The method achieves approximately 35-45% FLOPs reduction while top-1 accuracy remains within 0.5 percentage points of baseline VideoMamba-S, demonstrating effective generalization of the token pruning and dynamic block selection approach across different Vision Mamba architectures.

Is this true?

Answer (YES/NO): NO